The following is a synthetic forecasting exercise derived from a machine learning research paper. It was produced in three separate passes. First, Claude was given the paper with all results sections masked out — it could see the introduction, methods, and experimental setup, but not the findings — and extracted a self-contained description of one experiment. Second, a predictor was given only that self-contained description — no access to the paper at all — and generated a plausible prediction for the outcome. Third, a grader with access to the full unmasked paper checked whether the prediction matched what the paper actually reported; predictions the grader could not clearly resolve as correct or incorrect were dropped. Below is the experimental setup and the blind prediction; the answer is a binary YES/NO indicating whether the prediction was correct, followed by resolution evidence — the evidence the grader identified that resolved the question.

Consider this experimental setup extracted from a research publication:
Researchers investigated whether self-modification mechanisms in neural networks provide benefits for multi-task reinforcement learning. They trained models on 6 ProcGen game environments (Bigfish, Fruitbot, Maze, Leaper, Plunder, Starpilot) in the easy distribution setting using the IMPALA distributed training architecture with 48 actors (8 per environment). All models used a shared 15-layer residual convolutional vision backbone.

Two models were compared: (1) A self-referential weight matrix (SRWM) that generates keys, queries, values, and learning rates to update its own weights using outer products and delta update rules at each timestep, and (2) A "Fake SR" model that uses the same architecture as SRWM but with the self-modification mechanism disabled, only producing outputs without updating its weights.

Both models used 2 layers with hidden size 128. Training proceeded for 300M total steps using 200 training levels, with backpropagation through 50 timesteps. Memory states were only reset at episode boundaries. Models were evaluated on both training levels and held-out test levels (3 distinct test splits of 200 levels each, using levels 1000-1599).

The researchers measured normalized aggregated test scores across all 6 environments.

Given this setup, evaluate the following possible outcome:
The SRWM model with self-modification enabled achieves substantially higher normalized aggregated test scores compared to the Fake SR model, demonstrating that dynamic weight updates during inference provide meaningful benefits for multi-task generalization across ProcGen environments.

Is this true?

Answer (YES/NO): YES